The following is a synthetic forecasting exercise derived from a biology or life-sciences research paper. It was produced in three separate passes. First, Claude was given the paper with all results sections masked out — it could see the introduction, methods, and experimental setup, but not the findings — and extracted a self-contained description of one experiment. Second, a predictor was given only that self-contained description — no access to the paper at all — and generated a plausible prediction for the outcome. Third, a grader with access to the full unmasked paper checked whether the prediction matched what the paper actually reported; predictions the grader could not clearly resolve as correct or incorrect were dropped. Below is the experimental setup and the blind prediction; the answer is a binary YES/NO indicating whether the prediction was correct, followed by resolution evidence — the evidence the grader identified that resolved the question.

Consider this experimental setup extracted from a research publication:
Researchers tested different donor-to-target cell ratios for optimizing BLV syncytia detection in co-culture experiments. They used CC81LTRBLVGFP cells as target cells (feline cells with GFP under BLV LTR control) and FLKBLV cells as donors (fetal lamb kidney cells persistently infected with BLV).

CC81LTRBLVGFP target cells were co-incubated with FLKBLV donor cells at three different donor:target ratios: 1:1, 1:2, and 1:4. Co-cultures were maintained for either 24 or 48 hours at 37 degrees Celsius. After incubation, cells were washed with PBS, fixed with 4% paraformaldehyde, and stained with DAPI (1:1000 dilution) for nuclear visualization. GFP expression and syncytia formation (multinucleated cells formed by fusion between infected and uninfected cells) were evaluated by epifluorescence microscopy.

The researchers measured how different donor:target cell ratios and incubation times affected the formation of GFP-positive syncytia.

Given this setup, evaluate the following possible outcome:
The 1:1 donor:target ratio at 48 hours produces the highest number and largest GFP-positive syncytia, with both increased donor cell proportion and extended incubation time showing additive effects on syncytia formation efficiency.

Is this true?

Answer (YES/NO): NO